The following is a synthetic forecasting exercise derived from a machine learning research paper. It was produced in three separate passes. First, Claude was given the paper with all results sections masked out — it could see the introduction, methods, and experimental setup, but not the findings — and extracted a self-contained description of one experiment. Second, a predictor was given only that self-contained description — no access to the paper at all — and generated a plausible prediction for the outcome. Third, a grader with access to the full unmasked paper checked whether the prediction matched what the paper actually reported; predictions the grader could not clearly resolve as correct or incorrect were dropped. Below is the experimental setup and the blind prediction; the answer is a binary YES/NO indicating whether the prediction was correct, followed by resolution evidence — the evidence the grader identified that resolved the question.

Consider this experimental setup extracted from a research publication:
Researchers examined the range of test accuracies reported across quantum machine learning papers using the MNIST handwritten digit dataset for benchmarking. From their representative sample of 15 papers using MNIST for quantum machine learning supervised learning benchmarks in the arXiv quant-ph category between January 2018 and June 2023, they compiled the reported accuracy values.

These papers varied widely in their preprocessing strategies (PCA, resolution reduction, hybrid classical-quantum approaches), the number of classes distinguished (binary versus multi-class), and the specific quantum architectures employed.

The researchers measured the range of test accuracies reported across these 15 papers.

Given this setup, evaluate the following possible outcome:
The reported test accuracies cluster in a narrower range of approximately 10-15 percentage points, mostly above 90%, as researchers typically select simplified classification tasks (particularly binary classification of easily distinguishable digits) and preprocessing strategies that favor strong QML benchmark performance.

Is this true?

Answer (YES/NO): NO